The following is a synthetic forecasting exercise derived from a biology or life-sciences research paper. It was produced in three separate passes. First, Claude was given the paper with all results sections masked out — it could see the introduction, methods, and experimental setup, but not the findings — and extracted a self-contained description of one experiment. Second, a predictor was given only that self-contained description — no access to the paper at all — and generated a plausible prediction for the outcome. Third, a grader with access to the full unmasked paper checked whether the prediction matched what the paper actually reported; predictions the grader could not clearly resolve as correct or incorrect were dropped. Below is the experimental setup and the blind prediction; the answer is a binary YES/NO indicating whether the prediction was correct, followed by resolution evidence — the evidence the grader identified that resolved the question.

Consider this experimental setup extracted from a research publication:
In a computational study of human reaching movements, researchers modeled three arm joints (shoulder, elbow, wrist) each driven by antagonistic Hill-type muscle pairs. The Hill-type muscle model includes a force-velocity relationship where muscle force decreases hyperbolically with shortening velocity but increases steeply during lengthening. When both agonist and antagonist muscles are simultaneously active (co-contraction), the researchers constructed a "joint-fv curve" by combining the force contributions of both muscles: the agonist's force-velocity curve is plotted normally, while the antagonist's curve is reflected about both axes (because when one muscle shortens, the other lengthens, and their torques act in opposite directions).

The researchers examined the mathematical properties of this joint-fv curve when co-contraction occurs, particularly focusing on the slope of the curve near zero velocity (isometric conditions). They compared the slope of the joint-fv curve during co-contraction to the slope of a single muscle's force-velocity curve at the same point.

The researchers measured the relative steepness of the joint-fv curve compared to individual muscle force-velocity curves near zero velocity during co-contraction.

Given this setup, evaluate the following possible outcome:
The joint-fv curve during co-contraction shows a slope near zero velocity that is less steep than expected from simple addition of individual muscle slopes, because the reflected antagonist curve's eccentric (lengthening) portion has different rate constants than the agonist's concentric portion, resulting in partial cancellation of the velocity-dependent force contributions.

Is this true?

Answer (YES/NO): NO